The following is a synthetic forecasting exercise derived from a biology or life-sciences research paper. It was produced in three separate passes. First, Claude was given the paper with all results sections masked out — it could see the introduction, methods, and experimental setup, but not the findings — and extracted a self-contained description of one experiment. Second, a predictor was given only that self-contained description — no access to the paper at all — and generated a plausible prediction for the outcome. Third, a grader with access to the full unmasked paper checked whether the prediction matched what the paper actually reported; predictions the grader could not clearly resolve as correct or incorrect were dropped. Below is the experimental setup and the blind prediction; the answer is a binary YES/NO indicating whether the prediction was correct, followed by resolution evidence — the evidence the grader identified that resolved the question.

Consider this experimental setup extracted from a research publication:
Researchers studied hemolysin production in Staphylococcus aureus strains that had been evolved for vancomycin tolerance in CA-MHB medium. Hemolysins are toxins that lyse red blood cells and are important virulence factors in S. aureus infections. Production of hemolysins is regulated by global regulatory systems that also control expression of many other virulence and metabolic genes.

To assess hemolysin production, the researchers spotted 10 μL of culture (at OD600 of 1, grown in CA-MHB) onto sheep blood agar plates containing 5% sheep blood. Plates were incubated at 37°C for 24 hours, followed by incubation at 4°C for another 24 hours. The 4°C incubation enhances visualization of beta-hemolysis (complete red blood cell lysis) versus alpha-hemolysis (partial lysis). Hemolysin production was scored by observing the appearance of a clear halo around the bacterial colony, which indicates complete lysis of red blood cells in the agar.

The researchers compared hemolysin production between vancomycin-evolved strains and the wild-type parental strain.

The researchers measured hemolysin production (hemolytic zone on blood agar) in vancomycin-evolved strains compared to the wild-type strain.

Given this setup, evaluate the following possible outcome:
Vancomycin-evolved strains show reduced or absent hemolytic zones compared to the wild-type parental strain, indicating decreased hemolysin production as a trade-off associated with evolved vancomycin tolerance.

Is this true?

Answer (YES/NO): YES